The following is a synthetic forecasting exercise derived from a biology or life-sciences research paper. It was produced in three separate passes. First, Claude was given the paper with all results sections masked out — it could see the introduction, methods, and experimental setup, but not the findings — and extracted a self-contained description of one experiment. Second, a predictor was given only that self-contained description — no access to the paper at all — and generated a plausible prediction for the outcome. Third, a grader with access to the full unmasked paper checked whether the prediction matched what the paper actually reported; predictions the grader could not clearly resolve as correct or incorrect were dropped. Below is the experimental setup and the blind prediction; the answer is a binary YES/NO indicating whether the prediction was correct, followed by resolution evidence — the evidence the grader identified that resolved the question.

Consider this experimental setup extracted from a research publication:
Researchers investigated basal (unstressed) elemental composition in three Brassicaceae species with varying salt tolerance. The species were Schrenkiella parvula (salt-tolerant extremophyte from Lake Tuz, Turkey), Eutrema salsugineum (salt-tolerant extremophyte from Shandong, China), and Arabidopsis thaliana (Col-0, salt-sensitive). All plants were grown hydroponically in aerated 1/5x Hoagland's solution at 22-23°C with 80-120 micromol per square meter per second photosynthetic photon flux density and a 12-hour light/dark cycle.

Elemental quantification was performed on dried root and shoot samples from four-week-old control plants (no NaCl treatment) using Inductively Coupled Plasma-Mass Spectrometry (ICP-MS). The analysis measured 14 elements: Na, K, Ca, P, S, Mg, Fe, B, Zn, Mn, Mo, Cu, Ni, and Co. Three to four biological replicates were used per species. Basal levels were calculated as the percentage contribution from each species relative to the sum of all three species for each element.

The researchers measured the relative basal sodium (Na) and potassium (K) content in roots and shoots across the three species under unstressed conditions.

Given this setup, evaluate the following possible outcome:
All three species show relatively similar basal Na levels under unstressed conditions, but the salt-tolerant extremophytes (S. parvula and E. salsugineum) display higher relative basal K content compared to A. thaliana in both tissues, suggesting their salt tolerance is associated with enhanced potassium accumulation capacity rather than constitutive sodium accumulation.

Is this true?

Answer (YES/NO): NO